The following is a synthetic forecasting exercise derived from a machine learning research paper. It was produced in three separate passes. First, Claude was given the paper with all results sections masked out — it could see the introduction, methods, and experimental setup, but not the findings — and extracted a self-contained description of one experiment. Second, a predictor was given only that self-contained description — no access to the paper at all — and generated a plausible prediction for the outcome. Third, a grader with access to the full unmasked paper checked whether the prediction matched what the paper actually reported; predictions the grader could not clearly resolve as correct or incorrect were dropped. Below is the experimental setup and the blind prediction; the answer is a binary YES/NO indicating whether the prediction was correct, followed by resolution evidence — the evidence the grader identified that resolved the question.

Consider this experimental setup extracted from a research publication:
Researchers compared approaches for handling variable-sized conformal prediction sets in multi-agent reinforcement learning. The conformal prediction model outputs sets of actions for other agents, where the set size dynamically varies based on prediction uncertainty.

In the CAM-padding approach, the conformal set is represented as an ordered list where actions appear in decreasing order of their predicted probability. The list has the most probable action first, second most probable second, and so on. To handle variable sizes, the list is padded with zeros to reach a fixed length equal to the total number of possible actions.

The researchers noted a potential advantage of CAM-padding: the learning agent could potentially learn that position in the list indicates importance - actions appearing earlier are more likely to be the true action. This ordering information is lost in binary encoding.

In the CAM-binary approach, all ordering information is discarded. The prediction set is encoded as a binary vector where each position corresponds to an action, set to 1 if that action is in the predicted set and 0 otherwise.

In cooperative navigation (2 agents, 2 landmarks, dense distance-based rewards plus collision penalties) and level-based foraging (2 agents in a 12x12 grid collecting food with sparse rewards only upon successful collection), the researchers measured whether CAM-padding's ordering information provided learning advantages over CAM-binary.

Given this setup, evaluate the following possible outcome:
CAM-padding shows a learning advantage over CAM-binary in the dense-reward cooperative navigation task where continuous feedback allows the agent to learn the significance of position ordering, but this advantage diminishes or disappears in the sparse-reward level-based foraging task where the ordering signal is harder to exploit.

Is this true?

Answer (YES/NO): NO